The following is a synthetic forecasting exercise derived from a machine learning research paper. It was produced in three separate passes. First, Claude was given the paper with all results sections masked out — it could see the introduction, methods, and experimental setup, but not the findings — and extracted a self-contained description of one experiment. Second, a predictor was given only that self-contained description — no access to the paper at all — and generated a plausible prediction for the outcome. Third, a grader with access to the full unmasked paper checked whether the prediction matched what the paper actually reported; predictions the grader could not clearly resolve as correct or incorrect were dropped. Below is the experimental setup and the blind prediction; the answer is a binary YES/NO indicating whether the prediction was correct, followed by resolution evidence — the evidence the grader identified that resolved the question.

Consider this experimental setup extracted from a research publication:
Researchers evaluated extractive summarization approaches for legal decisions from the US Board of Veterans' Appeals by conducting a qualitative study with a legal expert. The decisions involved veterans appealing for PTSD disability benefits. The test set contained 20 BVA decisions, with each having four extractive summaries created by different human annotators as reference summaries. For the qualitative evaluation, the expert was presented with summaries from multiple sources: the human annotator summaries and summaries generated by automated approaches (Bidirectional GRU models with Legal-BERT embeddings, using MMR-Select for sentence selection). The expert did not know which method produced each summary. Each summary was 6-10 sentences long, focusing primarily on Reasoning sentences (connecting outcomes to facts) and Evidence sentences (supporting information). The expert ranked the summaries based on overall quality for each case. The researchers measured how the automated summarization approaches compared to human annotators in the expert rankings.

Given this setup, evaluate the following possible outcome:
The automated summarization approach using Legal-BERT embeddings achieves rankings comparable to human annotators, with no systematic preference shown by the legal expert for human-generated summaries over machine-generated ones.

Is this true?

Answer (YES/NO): NO